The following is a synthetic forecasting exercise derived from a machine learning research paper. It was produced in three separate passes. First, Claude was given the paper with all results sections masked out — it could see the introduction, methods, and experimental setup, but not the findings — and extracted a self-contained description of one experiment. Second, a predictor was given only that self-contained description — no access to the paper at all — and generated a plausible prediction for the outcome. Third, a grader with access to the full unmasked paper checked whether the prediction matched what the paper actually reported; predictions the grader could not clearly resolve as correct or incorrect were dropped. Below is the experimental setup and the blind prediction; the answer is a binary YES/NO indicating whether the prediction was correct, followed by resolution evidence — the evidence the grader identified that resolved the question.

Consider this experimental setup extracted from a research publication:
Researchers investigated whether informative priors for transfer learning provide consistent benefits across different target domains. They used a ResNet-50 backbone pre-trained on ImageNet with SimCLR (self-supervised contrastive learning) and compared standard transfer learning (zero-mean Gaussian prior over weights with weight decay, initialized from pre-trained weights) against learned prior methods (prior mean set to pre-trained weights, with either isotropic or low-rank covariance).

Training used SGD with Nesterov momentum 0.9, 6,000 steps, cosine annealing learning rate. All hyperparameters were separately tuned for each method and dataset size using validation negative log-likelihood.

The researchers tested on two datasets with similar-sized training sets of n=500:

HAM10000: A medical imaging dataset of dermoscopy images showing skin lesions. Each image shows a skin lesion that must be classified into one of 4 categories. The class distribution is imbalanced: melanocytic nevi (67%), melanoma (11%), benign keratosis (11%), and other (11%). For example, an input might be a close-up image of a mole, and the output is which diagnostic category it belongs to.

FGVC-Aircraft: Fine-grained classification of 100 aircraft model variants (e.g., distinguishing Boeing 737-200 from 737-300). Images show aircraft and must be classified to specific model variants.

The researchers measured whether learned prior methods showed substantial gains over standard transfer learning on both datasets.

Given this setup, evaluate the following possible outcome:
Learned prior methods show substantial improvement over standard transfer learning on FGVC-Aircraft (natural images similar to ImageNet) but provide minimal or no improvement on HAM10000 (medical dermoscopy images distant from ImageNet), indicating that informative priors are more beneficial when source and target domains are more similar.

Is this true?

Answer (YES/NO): YES